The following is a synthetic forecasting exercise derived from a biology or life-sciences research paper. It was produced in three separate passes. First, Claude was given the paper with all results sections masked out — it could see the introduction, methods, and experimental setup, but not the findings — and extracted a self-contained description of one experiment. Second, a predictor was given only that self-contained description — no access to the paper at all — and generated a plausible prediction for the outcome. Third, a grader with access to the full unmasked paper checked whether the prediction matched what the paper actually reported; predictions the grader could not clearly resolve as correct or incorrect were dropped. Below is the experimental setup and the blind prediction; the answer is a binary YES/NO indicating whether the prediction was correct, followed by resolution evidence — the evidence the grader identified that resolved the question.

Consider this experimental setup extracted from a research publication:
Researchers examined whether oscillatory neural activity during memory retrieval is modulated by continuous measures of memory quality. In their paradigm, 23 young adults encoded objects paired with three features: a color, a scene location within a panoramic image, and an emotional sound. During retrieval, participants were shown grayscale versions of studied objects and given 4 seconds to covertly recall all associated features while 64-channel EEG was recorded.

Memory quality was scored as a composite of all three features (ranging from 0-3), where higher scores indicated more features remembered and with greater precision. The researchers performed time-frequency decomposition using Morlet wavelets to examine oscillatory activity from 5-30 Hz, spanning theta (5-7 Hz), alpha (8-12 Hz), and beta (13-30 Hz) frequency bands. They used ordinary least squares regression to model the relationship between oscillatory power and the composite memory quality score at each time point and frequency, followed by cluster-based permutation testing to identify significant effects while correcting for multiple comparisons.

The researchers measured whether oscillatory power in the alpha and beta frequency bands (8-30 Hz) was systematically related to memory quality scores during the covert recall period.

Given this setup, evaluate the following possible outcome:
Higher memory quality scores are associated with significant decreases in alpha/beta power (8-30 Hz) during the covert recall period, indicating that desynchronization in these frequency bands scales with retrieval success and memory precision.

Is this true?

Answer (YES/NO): YES